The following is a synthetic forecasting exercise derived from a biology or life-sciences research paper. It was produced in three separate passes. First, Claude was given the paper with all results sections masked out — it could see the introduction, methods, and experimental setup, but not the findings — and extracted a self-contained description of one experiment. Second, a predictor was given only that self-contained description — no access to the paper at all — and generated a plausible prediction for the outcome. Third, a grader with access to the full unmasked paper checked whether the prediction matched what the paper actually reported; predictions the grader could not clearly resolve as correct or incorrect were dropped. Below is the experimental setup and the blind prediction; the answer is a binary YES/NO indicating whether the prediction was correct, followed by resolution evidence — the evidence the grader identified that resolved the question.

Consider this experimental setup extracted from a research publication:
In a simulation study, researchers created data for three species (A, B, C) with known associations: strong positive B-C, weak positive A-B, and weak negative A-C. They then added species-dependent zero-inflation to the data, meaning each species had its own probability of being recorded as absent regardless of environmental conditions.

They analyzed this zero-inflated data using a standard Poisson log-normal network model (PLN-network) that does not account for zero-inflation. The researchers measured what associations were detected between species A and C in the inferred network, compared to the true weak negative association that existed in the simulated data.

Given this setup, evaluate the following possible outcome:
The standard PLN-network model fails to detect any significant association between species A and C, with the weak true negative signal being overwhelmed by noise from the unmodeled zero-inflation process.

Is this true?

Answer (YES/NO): NO